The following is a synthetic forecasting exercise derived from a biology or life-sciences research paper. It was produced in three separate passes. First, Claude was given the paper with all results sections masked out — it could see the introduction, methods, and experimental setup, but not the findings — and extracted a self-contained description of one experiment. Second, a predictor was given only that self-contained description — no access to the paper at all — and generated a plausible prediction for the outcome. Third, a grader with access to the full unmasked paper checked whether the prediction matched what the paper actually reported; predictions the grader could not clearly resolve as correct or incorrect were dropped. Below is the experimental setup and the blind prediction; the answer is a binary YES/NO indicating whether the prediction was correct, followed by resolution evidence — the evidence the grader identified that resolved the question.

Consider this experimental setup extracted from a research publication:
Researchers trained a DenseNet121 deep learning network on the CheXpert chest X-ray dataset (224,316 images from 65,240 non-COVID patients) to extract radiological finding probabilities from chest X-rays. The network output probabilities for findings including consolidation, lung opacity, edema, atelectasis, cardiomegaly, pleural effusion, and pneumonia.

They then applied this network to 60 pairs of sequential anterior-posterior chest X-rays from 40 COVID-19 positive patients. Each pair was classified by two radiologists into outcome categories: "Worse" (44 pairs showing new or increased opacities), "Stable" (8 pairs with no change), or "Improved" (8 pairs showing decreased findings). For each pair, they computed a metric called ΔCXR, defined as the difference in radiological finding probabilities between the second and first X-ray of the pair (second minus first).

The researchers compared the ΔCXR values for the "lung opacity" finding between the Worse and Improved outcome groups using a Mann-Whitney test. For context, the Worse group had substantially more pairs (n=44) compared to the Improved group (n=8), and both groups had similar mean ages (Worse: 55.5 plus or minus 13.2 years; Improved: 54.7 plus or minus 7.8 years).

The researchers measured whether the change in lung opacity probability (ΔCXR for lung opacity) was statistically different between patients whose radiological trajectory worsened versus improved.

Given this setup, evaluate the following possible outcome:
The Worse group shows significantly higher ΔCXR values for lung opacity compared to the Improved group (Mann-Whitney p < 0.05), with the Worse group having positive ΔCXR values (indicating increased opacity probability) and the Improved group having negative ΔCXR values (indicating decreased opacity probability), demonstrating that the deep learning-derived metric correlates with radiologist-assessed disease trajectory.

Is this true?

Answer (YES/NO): YES